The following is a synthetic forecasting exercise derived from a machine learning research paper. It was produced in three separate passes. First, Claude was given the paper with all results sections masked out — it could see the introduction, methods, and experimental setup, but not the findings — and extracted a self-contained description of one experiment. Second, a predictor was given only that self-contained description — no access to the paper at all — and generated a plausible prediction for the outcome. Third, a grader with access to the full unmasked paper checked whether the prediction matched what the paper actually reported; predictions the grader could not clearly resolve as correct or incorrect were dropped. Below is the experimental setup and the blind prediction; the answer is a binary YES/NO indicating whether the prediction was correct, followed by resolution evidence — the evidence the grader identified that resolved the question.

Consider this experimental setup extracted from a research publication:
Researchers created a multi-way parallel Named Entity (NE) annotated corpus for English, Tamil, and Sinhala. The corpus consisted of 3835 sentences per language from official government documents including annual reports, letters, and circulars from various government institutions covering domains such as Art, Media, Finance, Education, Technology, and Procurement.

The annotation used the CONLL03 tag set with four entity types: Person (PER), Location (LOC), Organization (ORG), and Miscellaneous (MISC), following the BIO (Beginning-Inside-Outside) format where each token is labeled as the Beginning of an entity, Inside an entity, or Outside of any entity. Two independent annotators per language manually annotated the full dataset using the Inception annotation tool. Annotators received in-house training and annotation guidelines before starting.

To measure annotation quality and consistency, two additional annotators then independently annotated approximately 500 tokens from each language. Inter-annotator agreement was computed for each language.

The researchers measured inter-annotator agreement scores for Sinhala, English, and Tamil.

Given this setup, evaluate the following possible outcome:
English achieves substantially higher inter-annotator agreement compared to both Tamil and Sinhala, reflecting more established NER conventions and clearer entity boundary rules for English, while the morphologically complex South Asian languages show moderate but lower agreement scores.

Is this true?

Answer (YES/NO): NO